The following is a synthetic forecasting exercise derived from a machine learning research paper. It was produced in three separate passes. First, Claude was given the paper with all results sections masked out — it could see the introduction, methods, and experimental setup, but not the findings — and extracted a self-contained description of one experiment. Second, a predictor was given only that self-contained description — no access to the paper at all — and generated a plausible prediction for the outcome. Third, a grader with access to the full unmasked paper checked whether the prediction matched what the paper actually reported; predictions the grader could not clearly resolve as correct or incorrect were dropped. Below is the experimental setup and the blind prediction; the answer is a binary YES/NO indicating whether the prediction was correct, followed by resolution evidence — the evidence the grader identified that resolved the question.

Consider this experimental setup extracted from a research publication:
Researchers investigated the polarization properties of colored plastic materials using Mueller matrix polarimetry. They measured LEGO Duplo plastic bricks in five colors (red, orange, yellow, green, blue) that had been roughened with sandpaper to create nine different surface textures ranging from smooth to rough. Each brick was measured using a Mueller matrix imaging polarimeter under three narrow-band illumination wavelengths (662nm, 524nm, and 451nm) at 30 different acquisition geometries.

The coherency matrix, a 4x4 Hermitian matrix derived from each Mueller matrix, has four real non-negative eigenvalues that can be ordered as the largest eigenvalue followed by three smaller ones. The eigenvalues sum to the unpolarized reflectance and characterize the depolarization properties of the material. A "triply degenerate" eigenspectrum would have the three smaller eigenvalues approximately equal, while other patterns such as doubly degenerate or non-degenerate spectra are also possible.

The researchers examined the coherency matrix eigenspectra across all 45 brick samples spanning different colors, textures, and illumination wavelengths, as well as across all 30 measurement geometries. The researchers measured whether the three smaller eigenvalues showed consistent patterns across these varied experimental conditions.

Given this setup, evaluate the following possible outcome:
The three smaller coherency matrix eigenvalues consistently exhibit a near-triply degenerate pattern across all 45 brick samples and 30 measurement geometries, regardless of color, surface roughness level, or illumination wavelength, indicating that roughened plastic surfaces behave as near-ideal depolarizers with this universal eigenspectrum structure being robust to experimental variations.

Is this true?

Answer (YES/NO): NO